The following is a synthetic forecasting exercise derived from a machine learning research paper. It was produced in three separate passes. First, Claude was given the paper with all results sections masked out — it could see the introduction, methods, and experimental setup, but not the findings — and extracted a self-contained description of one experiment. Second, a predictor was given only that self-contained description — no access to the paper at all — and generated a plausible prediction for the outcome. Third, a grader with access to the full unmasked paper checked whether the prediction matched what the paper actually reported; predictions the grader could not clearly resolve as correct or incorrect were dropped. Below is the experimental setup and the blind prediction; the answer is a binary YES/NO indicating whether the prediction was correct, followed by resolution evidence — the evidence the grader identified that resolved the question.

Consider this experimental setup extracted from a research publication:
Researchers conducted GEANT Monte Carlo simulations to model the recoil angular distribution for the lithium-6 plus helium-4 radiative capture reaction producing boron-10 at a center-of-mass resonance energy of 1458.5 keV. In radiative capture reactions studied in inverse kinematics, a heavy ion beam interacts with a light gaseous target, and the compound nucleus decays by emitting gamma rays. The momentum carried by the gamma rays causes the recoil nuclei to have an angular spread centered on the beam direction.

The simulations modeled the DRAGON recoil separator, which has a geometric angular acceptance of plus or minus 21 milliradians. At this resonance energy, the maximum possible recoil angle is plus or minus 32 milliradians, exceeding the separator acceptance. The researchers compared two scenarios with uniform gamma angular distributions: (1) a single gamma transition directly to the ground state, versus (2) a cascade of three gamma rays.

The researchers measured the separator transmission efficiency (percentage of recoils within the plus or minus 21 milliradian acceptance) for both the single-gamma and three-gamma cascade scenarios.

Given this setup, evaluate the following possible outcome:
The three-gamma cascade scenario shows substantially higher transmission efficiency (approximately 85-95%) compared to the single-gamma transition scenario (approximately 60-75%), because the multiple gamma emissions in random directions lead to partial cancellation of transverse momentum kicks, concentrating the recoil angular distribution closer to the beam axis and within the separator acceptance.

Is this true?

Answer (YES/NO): NO